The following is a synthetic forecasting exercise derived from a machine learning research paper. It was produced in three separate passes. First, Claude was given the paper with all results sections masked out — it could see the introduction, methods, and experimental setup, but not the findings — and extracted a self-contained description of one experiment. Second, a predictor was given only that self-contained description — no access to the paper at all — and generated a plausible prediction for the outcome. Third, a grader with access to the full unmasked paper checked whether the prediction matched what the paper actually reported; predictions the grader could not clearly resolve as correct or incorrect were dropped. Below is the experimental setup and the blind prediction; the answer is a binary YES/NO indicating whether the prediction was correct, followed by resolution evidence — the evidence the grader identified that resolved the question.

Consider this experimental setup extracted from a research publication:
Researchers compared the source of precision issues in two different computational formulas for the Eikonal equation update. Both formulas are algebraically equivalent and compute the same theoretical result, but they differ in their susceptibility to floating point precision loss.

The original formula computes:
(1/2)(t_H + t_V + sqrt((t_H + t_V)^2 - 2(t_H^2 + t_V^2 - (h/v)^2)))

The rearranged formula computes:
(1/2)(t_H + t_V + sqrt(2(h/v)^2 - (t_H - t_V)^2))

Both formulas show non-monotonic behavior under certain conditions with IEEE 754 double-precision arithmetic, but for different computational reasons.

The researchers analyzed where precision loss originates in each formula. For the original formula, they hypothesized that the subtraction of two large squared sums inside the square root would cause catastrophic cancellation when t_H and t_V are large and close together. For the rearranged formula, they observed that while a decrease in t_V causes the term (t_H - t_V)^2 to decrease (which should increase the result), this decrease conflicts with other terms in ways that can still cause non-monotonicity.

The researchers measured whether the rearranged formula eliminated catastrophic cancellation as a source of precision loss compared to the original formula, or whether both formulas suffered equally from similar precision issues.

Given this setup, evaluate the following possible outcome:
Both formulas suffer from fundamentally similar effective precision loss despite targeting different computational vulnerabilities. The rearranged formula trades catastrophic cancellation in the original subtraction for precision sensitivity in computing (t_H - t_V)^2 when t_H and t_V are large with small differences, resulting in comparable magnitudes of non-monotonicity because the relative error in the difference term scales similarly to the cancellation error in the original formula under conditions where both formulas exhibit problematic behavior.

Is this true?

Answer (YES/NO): NO